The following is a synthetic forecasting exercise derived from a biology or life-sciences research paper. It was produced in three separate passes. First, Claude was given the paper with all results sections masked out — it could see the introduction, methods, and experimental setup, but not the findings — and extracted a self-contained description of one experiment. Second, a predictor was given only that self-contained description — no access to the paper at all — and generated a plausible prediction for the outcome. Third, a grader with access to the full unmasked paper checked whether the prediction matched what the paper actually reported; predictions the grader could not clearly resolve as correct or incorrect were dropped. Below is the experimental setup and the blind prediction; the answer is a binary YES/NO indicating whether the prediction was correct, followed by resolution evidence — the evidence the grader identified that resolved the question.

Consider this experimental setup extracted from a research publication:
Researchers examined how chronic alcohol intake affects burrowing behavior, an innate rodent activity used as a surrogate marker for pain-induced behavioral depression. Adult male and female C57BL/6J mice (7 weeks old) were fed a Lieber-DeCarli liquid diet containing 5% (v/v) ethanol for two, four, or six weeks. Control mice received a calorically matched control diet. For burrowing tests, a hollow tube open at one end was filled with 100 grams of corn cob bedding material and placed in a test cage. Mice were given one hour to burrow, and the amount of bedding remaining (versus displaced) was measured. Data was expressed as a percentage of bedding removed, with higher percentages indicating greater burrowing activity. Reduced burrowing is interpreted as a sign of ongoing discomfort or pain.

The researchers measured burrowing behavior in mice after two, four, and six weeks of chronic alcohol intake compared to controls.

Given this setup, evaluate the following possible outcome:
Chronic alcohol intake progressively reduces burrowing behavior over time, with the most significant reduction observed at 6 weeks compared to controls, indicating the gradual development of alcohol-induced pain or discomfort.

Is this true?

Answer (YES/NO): NO